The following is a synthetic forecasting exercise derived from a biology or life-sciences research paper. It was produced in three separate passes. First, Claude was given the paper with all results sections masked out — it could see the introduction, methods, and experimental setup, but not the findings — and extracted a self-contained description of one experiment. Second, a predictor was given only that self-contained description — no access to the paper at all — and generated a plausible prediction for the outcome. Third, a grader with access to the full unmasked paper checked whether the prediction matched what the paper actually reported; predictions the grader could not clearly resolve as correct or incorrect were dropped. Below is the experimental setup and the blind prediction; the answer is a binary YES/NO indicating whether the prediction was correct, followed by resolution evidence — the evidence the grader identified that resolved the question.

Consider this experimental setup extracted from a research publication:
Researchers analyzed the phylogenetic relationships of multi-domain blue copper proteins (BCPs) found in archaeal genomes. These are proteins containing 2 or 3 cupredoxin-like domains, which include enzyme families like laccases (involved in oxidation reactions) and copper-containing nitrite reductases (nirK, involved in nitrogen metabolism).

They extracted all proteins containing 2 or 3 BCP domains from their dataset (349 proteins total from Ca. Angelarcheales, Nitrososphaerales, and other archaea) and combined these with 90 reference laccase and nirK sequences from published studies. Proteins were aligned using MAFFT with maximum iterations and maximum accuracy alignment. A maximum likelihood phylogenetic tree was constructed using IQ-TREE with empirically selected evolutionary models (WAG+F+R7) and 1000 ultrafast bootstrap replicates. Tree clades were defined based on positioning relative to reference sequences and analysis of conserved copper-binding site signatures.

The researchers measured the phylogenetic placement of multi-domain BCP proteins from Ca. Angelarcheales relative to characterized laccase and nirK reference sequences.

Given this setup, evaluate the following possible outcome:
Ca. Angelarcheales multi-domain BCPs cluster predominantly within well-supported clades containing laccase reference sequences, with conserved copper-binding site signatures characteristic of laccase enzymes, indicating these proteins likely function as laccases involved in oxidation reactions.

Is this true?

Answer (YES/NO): NO